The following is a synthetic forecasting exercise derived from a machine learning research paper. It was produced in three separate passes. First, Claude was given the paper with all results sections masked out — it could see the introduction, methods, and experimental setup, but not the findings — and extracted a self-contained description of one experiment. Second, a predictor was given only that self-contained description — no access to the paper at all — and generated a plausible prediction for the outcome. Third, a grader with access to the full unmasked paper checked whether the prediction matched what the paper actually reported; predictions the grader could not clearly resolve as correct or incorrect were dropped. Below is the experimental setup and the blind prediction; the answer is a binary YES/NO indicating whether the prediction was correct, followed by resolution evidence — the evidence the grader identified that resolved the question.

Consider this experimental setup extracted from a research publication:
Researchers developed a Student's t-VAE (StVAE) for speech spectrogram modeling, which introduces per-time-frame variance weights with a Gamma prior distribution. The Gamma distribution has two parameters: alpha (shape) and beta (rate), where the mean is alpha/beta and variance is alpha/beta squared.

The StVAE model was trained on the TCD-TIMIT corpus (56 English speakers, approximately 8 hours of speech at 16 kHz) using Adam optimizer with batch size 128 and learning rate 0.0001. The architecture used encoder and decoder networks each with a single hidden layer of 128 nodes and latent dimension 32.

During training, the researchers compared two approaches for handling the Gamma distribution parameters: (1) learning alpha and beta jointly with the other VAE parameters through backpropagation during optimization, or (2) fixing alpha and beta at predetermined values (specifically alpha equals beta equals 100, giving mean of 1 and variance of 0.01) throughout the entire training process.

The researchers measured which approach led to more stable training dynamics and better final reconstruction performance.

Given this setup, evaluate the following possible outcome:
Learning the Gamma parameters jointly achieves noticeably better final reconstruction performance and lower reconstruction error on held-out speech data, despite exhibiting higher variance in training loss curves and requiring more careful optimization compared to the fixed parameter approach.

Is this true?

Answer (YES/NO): NO